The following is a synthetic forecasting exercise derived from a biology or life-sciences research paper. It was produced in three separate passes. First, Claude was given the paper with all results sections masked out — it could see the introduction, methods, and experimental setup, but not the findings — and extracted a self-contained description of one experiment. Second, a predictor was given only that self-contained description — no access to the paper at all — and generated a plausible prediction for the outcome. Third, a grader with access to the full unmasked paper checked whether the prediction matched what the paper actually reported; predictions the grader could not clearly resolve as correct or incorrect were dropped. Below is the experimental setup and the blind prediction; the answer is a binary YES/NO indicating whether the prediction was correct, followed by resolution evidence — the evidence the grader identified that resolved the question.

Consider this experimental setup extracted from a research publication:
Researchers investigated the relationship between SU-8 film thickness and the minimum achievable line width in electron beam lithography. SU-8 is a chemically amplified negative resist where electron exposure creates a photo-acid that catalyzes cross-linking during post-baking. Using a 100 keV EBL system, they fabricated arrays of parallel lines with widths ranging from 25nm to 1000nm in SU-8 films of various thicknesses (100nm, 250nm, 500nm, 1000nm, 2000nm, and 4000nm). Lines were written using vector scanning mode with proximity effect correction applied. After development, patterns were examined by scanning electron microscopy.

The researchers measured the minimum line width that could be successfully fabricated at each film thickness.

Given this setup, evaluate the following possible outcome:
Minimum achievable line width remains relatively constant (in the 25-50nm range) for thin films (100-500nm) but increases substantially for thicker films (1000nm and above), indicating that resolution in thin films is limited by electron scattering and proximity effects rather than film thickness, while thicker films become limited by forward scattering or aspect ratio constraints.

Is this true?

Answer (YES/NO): NO